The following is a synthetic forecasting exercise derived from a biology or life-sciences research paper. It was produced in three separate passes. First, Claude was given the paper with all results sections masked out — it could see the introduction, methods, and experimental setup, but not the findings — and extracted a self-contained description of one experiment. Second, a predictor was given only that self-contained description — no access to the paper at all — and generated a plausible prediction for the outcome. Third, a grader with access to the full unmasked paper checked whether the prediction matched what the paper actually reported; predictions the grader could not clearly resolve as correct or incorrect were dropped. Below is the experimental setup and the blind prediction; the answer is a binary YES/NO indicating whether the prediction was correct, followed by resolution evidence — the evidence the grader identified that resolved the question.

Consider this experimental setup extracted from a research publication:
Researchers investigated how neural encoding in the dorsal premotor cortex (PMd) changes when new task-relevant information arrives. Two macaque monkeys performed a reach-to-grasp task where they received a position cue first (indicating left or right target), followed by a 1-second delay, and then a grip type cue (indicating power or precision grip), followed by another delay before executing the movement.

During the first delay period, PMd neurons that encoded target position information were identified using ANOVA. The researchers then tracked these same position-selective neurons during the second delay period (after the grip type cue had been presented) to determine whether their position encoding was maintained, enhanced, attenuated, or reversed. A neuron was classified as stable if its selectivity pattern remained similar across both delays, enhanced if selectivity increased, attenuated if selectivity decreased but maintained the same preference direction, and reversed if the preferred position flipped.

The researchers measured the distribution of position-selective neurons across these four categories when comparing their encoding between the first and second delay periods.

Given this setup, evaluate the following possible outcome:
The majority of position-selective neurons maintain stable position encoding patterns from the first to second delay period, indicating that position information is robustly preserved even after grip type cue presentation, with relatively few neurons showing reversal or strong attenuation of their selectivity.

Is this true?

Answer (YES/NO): NO